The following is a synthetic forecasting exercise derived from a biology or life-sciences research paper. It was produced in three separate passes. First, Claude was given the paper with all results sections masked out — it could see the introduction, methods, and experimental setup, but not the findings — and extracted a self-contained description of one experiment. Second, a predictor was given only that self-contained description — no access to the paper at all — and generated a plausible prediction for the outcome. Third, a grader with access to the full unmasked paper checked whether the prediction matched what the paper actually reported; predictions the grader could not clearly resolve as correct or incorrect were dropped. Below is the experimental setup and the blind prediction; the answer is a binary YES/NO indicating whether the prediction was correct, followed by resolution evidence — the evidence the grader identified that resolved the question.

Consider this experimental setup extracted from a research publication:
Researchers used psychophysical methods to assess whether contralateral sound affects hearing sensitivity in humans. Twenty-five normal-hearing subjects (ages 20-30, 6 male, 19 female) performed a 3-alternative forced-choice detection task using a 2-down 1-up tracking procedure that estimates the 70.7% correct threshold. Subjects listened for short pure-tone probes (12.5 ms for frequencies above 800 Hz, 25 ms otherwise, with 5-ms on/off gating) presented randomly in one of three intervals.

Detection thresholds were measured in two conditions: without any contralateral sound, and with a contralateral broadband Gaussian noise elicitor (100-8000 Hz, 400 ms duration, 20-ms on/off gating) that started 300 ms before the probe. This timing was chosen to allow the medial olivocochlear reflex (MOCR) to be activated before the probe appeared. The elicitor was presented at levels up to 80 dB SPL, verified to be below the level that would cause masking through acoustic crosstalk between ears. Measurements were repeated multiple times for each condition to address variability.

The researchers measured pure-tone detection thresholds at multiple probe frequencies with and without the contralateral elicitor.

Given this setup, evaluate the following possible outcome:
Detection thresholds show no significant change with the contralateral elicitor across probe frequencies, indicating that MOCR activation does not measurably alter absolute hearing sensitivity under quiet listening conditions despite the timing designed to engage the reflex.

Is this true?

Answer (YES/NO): NO